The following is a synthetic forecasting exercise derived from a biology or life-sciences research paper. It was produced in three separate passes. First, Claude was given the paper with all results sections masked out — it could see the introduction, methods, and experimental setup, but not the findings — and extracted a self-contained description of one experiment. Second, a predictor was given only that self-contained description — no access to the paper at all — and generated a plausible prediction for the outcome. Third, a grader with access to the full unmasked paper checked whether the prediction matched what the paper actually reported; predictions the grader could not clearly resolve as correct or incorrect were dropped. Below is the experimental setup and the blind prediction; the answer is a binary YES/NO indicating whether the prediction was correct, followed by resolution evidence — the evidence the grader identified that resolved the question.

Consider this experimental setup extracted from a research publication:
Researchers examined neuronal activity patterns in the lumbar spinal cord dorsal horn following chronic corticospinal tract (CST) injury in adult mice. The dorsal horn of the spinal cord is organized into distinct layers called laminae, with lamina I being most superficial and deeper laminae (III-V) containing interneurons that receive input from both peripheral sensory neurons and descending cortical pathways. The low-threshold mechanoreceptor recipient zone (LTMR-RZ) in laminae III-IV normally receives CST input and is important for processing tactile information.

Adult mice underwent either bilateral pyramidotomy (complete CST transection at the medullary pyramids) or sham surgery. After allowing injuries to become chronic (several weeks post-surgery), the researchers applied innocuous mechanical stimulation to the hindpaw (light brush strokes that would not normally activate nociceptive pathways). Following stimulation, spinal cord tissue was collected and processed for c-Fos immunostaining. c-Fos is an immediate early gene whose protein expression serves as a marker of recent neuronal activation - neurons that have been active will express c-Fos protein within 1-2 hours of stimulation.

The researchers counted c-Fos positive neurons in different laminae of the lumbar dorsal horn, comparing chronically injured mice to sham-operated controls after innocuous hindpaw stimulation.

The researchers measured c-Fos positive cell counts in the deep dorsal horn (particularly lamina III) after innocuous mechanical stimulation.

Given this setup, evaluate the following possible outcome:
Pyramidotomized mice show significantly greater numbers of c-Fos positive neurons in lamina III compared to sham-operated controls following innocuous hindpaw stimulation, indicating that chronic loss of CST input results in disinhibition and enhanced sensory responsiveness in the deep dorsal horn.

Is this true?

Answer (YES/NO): YES